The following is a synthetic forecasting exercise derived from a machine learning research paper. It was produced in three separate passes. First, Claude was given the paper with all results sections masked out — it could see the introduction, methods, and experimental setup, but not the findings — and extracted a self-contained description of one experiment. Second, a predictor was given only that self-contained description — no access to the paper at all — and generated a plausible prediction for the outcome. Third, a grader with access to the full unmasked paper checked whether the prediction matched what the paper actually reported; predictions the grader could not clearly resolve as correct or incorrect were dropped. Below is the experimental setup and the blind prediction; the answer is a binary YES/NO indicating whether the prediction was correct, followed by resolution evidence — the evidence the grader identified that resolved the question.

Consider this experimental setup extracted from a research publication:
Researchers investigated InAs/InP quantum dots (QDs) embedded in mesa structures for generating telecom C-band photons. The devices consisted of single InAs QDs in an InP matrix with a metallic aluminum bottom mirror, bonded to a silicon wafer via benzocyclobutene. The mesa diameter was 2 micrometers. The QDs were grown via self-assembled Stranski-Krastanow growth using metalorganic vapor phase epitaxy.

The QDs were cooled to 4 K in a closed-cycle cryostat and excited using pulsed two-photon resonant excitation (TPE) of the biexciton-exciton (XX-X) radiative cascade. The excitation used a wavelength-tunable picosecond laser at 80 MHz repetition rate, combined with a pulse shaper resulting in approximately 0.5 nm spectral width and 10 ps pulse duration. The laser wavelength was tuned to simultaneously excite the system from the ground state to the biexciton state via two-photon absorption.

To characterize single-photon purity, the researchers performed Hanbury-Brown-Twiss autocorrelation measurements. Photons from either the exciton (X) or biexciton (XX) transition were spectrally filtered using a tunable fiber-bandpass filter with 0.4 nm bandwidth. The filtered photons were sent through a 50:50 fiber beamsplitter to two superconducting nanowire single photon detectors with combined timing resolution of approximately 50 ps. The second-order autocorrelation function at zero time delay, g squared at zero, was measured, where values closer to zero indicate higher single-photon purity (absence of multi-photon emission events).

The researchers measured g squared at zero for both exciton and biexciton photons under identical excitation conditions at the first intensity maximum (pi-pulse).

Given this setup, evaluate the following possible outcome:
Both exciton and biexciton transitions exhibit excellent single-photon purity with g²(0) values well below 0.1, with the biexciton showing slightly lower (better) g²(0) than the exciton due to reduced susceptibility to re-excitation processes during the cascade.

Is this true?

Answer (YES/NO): YES